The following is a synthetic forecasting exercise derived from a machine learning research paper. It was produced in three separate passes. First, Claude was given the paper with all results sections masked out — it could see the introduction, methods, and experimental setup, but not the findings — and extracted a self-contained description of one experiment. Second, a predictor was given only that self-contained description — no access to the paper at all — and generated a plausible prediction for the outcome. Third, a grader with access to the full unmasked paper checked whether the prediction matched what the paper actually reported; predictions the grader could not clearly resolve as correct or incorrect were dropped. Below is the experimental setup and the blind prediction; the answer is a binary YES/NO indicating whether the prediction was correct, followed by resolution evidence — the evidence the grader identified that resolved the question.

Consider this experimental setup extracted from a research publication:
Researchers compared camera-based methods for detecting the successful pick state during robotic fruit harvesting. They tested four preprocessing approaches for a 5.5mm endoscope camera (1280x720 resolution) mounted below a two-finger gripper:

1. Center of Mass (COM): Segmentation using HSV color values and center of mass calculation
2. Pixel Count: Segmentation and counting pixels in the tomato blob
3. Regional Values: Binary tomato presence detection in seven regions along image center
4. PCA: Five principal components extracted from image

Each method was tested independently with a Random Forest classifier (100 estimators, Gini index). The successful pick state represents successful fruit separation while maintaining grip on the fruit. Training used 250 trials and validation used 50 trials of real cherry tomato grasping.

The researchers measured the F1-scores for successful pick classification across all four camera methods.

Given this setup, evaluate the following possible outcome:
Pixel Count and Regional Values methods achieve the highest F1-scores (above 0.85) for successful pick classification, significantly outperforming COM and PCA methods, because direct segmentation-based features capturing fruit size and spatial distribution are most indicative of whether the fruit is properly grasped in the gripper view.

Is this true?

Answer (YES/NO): NO